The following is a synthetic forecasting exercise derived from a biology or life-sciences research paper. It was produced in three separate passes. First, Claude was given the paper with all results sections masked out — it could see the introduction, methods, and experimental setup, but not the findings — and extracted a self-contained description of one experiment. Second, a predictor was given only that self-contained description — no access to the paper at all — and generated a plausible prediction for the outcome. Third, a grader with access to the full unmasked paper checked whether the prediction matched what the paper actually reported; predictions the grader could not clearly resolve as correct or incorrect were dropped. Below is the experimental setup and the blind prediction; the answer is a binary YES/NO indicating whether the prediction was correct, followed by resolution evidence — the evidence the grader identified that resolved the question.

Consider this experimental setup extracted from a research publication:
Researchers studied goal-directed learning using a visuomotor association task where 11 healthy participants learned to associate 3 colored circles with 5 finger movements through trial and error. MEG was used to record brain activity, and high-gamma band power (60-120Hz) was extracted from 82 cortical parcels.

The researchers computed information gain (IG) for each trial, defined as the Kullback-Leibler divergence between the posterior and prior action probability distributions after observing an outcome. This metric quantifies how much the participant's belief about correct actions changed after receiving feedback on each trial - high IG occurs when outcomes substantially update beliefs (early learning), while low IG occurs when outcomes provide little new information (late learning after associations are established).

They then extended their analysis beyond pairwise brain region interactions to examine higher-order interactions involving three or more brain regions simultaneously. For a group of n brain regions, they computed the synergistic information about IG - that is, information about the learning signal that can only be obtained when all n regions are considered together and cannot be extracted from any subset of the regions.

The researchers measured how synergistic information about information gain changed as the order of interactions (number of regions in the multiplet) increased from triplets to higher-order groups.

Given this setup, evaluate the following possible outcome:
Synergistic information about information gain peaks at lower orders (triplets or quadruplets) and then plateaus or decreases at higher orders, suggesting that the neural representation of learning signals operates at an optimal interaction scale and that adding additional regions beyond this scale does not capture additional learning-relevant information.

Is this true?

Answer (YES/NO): NO